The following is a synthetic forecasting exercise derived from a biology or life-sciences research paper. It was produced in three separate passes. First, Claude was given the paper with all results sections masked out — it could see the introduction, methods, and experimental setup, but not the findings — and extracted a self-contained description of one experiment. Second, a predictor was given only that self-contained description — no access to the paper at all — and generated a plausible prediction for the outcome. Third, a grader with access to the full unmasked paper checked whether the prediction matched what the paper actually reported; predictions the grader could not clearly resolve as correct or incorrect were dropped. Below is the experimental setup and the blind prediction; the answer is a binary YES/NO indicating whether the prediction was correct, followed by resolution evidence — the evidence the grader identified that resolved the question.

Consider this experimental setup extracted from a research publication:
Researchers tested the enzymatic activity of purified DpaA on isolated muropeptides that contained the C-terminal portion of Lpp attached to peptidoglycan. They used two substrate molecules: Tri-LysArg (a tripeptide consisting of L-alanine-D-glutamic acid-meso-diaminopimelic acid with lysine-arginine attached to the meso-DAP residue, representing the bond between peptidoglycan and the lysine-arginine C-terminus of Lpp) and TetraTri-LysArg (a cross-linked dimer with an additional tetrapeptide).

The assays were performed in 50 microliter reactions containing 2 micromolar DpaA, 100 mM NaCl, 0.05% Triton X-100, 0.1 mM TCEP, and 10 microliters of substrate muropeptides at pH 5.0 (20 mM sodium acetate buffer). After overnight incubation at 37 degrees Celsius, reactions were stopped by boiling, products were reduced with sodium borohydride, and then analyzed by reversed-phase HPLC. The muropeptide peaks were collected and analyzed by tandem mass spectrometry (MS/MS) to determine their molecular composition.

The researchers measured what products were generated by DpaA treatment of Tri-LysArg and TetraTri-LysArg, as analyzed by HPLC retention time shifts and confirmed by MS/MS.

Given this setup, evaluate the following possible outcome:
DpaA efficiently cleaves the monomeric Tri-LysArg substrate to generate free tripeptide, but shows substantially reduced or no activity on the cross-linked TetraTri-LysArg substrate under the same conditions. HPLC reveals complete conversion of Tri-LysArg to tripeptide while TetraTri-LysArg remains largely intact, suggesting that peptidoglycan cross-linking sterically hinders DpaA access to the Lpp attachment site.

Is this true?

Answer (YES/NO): NO